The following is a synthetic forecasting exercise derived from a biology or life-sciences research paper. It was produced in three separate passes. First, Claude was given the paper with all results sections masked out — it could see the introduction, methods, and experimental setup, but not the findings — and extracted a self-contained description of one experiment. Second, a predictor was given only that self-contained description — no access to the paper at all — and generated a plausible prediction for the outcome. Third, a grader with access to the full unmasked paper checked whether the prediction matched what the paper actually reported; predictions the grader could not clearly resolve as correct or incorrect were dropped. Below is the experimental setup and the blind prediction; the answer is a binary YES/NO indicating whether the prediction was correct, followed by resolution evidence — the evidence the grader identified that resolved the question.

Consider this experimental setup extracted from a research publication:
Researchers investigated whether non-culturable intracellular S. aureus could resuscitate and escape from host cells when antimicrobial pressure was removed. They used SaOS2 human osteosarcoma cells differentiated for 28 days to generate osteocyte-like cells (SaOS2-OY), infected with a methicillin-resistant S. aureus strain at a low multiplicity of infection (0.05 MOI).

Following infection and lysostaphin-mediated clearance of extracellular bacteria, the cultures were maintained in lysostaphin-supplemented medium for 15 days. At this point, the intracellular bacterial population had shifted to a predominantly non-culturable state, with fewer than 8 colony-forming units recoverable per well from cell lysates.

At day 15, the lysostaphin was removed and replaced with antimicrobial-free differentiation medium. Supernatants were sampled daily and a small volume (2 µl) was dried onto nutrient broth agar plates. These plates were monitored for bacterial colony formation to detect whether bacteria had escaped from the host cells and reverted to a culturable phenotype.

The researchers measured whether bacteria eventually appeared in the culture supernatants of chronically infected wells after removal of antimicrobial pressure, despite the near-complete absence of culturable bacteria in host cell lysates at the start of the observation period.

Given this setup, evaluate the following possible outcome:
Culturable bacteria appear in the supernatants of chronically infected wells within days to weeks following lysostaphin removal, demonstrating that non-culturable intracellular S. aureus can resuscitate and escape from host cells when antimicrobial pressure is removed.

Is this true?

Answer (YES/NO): YES